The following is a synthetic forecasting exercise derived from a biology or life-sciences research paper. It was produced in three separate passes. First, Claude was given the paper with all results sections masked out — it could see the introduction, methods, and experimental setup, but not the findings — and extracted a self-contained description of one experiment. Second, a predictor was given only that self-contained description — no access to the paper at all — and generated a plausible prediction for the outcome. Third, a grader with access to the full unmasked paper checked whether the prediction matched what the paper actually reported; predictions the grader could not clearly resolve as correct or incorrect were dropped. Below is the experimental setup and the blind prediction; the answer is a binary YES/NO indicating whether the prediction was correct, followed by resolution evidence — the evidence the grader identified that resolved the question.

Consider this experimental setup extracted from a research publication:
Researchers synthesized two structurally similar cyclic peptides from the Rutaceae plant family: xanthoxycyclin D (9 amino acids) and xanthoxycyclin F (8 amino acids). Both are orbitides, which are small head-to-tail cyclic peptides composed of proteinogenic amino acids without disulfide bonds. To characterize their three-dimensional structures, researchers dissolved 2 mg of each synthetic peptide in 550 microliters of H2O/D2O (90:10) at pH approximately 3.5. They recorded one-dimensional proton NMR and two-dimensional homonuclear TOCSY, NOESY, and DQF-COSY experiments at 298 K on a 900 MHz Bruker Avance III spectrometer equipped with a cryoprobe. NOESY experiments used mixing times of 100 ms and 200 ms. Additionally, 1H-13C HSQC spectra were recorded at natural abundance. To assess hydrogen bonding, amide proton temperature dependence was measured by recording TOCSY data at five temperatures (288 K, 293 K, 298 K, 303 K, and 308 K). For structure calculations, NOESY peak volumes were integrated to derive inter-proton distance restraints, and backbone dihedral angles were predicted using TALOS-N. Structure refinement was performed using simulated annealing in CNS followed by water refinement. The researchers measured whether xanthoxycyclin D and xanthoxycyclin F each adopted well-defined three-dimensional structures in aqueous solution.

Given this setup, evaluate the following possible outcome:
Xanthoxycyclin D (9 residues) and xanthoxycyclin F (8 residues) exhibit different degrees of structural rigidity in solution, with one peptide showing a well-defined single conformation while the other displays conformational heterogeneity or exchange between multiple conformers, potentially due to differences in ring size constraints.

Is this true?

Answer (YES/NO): NO